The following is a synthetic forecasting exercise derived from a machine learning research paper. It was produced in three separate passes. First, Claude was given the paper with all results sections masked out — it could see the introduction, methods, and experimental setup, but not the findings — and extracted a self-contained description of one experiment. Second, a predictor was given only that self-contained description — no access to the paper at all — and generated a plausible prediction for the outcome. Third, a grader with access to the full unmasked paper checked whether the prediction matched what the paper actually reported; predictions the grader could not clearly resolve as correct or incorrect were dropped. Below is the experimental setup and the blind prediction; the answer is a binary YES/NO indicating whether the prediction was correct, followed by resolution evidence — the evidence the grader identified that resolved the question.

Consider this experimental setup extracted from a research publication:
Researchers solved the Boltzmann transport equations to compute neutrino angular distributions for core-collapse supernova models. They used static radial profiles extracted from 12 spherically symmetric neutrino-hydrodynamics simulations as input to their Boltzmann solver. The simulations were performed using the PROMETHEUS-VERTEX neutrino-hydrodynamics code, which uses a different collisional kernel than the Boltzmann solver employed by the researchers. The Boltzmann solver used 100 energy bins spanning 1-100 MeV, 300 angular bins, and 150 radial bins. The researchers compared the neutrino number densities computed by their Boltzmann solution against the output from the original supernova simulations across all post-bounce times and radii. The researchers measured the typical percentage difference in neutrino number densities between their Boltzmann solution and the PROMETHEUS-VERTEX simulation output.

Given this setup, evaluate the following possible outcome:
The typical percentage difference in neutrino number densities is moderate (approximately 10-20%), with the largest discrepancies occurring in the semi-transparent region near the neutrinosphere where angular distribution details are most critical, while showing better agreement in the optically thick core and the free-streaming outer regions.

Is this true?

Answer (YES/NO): NO